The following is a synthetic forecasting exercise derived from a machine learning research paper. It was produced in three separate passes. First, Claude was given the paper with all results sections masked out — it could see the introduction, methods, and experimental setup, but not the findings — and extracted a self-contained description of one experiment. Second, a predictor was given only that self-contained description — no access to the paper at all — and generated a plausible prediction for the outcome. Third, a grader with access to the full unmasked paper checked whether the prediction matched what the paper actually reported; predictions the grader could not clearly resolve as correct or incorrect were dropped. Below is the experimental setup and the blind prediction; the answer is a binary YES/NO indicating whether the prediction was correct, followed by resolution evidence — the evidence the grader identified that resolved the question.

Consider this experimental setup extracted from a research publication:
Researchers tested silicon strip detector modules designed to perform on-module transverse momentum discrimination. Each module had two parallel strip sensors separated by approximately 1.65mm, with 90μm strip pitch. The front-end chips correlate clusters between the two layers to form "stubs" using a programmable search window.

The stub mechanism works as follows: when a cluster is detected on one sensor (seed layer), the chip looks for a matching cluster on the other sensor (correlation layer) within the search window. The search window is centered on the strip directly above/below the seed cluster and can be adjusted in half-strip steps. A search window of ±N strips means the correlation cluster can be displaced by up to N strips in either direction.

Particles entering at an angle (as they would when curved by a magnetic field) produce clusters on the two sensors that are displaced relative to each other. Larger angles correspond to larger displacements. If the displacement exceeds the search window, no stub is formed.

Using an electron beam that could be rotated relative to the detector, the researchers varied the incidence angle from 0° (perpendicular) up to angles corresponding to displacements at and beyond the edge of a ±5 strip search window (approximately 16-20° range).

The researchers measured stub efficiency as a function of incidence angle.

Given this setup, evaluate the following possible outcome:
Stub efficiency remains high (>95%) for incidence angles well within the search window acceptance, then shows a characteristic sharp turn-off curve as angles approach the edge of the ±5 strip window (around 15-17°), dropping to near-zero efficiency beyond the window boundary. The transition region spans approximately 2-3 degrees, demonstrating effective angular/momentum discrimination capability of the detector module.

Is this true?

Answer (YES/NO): YES